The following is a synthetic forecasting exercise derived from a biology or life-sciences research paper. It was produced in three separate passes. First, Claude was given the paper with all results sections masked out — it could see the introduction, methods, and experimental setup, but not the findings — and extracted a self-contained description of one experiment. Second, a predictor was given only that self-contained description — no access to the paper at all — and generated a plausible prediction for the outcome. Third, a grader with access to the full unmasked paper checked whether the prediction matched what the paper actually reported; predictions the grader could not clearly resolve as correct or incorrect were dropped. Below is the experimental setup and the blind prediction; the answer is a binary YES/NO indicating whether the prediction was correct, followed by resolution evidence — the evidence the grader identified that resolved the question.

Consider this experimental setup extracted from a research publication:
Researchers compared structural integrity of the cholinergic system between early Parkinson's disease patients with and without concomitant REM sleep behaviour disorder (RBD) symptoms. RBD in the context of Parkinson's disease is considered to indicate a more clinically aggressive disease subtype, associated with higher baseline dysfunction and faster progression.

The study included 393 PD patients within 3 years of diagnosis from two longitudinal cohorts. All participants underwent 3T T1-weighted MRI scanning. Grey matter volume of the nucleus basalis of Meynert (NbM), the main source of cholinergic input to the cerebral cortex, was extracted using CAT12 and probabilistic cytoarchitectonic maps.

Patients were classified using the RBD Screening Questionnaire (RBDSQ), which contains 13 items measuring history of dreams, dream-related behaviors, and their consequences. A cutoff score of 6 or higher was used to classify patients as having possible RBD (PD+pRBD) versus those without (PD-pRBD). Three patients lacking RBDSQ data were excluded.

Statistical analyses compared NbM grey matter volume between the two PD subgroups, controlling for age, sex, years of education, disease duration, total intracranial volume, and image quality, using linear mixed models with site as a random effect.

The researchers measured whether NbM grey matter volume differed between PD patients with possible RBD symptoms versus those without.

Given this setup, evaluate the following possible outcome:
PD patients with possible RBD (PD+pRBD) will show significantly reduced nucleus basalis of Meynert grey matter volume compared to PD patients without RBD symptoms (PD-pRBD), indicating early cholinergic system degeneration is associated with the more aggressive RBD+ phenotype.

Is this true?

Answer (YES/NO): NO